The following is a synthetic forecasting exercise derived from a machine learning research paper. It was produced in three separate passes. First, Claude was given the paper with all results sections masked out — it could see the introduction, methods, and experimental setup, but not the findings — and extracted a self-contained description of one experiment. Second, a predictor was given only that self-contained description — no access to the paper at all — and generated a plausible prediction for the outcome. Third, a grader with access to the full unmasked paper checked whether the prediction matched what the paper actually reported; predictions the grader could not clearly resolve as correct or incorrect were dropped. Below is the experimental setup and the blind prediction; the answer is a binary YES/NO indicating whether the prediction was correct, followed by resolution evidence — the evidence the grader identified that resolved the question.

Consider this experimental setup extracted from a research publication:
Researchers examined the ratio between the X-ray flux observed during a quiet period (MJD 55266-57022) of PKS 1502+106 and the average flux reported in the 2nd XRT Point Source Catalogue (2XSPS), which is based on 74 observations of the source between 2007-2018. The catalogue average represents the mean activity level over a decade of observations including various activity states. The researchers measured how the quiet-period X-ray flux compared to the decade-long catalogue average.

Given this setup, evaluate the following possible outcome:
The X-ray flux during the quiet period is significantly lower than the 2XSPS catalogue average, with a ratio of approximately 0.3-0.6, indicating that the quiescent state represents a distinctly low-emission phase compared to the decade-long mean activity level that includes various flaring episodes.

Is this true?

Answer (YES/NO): NO